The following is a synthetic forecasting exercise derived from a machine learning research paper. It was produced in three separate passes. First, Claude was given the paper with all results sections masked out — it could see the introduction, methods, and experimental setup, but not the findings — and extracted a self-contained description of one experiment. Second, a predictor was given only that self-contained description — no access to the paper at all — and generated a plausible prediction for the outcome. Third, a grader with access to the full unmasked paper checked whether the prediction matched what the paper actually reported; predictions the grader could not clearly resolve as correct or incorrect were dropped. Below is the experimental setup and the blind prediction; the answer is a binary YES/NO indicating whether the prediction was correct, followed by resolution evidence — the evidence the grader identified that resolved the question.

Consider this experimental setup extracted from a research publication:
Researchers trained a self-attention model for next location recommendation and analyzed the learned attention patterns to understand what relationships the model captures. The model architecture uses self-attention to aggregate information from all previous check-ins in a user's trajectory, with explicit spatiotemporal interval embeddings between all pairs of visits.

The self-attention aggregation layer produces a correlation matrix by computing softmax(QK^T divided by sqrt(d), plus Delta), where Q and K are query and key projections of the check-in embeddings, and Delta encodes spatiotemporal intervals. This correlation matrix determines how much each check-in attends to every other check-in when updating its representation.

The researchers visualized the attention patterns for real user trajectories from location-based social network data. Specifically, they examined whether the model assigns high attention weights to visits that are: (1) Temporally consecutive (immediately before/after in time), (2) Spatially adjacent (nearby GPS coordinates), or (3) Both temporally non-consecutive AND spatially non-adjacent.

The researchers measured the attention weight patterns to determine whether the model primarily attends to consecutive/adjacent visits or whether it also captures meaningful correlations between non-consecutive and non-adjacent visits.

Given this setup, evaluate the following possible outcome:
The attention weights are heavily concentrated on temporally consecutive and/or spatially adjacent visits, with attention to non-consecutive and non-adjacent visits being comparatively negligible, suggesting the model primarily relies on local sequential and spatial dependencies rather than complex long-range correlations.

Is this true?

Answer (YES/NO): NO